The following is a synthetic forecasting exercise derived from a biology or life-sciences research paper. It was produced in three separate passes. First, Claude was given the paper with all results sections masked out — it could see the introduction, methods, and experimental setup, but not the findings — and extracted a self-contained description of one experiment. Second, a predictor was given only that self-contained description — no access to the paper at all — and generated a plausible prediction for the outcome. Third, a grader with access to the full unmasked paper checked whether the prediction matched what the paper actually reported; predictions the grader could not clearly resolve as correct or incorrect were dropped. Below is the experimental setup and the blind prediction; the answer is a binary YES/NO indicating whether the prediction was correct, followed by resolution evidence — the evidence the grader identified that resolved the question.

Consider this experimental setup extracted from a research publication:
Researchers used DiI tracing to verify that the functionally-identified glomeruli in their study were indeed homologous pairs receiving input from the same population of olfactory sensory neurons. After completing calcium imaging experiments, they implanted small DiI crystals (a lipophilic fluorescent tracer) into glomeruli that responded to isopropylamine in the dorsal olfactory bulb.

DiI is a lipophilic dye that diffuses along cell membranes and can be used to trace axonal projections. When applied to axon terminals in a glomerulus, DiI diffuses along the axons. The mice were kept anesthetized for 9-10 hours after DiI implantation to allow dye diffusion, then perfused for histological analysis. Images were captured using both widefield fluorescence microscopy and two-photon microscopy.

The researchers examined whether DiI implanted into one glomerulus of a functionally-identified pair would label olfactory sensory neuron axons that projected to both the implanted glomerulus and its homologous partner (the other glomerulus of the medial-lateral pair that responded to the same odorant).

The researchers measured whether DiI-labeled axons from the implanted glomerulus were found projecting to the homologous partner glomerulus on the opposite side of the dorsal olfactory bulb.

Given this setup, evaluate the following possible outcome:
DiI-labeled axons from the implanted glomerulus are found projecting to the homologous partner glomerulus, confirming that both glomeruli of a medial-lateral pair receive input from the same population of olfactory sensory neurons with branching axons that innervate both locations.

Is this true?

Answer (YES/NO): NO